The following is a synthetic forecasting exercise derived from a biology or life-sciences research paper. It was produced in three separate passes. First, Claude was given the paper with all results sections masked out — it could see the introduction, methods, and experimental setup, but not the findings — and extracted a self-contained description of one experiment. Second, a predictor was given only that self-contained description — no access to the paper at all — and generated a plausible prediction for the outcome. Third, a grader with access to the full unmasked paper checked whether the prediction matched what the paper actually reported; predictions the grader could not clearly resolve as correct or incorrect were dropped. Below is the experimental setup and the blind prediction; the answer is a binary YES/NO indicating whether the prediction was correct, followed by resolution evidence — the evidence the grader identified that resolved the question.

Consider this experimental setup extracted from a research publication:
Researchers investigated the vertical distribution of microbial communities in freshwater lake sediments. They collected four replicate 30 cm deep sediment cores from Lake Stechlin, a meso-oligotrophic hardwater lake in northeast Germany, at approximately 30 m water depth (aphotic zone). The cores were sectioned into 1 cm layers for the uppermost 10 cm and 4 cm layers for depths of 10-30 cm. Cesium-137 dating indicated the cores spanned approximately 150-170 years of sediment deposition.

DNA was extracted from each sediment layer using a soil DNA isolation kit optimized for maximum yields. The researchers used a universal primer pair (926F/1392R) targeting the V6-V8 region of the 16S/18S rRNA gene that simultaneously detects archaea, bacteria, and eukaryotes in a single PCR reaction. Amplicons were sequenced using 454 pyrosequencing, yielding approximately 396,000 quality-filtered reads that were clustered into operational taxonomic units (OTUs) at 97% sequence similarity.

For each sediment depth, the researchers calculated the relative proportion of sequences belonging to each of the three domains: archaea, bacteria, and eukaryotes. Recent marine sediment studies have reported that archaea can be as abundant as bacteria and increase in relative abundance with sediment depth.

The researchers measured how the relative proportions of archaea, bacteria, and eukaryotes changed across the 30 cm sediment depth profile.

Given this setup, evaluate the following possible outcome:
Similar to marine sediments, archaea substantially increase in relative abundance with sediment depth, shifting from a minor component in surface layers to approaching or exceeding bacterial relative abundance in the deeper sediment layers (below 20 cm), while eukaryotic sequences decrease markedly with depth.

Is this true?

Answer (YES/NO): YES